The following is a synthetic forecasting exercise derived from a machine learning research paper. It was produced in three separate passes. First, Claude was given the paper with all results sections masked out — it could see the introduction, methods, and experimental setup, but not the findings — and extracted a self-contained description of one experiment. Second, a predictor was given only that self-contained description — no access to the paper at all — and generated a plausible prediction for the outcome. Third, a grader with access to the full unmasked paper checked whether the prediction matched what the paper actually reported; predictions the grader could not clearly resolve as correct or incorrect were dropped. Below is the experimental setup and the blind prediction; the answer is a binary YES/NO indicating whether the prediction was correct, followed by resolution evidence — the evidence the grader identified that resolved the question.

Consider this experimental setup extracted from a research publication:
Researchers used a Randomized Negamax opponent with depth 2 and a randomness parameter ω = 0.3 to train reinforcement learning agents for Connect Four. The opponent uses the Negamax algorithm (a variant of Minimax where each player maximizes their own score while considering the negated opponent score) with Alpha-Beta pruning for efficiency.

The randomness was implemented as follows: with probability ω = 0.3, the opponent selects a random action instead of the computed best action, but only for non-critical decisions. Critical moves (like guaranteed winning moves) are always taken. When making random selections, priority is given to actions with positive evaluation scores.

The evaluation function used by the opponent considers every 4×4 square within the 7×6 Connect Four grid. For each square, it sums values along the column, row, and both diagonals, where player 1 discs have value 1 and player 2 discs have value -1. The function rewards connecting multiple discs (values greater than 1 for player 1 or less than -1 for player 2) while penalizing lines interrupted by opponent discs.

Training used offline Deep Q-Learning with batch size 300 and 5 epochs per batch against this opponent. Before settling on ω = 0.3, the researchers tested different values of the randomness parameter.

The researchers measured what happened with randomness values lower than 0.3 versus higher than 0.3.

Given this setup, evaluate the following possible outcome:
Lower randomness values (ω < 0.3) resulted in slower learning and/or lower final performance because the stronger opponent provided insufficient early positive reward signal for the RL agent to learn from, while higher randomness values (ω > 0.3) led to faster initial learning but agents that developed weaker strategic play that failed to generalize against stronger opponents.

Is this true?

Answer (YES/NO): NO